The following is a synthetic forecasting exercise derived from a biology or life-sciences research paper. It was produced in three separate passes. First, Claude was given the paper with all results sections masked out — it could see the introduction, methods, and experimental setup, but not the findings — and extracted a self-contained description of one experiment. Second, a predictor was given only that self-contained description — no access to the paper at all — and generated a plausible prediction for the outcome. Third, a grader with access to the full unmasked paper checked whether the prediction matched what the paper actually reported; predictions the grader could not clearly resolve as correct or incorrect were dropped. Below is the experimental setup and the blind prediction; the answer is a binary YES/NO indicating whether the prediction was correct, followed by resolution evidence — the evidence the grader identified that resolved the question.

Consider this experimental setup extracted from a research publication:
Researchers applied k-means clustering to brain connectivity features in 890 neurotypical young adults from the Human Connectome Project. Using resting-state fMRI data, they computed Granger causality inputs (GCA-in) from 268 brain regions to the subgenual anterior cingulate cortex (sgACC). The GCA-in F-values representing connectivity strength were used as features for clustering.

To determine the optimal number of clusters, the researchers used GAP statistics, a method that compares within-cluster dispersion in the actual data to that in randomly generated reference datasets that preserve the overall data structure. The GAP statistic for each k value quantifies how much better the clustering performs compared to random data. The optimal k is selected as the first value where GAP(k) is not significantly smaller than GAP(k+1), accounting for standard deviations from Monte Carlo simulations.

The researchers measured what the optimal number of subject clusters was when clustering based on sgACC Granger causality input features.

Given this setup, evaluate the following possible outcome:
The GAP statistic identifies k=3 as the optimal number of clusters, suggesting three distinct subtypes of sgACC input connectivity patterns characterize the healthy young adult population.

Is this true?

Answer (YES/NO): NO